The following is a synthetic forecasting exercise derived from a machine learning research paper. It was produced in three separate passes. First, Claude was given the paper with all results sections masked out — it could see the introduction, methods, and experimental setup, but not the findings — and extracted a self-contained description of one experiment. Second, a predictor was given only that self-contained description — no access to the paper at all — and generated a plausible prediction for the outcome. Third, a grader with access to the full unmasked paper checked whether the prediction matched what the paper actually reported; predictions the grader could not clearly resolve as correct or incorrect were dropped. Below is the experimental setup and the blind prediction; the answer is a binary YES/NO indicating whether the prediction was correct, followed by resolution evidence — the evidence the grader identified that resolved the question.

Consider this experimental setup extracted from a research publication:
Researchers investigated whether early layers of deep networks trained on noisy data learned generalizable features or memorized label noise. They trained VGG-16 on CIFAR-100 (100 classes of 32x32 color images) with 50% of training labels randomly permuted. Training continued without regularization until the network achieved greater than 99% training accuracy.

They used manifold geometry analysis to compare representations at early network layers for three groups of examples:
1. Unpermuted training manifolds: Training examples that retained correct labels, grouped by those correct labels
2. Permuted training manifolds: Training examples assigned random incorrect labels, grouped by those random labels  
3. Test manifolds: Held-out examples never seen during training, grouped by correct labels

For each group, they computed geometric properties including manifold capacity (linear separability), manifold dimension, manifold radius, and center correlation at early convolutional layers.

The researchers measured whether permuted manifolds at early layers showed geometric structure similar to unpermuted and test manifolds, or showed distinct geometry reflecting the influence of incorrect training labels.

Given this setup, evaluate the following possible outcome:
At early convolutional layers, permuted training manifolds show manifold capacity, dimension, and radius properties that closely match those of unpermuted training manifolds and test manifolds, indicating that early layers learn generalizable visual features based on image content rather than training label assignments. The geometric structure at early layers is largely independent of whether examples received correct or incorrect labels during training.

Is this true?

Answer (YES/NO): NO